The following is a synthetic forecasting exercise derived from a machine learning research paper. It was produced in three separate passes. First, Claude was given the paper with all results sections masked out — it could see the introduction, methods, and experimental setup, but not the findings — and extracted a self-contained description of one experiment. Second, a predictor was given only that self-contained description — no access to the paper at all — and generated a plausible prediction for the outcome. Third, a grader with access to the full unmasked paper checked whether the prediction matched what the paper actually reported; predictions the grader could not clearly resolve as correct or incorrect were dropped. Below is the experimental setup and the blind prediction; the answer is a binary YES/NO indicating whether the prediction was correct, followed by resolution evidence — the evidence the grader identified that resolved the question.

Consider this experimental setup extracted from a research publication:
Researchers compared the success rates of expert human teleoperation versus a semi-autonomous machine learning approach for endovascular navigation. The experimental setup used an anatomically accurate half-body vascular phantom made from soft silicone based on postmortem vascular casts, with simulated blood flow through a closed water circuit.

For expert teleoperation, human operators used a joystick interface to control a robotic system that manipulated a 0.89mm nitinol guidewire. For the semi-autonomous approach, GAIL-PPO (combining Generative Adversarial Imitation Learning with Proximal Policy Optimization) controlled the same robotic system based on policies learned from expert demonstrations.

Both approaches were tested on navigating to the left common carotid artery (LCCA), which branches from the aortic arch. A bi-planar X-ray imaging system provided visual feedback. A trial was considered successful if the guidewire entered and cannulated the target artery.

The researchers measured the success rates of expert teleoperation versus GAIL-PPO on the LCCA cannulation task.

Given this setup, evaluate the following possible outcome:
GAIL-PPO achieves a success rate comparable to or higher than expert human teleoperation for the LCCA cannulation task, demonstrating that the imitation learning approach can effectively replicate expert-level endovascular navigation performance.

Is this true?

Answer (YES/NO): NO